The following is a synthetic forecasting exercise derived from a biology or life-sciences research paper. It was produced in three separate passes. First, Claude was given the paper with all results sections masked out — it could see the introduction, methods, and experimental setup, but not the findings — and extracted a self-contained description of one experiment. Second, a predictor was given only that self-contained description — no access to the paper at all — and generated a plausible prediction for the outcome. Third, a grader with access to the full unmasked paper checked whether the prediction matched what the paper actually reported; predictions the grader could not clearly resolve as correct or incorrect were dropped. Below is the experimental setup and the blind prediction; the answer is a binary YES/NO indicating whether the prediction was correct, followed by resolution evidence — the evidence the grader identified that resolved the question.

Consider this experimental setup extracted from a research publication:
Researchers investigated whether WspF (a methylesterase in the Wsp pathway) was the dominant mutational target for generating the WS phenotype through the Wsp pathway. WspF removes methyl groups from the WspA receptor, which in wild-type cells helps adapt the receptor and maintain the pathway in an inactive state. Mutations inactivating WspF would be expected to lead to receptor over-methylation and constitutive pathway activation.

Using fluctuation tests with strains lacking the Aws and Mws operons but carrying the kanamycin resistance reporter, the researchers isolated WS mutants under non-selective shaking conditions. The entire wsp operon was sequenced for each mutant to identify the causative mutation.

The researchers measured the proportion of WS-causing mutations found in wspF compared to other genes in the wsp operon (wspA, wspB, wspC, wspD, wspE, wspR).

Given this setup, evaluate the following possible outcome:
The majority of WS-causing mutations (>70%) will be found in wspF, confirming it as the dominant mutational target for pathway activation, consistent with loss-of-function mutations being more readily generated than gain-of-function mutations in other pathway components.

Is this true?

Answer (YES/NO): NO